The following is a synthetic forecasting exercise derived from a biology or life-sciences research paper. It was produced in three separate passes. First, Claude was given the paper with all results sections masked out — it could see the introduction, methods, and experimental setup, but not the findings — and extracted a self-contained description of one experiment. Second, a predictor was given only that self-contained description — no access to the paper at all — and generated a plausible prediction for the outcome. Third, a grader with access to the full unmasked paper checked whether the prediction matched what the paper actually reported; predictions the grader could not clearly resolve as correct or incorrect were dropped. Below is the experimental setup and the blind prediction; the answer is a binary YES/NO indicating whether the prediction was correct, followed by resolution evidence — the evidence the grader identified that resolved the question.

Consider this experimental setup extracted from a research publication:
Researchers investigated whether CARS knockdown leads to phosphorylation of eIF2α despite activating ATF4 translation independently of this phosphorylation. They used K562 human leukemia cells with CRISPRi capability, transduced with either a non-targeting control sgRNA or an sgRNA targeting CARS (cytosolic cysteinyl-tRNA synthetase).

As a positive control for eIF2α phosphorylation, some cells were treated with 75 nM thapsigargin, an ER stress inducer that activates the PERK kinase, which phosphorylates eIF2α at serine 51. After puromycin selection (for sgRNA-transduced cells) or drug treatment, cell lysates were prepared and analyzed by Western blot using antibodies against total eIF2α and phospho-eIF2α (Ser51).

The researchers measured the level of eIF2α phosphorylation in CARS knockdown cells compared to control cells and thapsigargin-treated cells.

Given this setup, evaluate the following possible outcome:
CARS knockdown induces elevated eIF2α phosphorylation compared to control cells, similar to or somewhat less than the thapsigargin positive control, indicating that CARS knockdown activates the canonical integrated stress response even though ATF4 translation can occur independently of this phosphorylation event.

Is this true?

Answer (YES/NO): NO